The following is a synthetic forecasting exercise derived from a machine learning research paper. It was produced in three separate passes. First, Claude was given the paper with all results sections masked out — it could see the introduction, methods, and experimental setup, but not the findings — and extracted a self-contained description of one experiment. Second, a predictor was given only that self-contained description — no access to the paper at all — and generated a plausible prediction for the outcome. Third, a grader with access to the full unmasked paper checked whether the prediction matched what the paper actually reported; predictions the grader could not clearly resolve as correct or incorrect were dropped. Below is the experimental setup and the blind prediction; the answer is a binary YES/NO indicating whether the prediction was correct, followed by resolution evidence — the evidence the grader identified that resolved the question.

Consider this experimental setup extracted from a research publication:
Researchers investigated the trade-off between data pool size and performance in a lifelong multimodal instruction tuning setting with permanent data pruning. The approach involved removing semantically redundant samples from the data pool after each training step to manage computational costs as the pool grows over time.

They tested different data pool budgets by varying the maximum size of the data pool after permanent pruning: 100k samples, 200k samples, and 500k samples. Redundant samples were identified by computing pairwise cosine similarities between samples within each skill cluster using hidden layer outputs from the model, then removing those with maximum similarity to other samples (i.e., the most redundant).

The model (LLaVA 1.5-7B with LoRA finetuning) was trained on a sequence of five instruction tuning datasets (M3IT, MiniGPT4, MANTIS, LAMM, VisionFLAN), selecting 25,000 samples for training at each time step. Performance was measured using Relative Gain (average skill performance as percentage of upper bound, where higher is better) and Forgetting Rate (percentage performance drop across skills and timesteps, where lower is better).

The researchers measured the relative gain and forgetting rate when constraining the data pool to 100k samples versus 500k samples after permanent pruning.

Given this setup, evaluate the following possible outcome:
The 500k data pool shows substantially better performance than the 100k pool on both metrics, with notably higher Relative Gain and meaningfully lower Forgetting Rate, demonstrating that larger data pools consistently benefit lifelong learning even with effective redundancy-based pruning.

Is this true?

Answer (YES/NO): NO